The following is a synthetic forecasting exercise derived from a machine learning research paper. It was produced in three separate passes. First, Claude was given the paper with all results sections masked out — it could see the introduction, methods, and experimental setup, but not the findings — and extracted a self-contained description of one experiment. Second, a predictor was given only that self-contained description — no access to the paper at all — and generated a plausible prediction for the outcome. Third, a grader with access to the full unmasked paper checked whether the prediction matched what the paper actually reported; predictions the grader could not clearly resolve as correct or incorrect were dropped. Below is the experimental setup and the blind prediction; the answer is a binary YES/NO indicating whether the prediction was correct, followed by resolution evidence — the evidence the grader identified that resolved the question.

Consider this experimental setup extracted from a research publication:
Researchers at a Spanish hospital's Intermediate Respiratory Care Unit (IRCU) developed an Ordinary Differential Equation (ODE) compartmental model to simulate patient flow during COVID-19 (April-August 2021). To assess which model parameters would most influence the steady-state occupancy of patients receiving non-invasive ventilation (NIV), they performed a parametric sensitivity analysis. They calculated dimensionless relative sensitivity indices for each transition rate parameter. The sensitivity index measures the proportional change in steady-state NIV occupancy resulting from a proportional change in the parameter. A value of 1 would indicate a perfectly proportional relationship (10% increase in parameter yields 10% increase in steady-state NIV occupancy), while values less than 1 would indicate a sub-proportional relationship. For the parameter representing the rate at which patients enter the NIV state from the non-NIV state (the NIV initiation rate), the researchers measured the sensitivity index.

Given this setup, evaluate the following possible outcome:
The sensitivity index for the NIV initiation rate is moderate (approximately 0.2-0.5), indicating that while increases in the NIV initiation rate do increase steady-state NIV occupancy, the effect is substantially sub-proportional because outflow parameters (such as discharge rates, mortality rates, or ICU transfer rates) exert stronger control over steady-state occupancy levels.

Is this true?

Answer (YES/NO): NO